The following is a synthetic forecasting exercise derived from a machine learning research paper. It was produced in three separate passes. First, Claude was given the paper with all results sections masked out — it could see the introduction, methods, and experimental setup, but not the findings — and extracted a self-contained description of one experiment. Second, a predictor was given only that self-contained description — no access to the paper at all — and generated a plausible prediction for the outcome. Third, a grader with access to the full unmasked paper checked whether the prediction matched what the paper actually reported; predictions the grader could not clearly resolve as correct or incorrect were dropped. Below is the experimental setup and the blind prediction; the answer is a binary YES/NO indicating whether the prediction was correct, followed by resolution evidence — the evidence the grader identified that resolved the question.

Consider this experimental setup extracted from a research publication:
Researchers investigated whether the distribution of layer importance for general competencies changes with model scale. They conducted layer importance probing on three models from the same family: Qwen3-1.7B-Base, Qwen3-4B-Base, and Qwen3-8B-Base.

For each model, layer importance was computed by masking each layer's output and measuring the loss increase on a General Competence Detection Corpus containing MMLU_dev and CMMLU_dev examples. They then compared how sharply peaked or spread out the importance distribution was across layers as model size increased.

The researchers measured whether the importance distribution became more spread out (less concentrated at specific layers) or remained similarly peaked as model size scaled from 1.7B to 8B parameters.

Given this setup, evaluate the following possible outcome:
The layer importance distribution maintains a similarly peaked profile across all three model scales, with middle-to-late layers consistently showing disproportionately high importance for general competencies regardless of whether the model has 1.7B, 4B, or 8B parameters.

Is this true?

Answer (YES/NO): NO